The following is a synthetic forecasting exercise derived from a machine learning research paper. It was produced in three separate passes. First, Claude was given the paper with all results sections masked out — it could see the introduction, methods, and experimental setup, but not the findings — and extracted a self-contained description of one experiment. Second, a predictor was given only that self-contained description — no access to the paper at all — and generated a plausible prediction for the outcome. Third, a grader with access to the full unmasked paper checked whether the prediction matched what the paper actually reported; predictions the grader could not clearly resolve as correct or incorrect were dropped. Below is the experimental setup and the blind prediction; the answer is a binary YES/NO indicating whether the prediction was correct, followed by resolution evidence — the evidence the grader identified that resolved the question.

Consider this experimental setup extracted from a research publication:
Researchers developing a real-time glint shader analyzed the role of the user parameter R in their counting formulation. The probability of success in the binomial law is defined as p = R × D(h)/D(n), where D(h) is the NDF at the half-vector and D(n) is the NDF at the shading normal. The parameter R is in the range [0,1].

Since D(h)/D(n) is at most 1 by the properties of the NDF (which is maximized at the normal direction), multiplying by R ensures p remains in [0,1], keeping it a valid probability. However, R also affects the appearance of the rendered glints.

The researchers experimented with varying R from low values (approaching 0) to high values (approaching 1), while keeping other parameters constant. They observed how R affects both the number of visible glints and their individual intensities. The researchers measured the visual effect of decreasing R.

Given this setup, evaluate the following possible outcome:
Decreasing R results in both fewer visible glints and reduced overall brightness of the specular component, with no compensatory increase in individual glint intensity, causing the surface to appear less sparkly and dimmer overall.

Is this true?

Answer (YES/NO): NO